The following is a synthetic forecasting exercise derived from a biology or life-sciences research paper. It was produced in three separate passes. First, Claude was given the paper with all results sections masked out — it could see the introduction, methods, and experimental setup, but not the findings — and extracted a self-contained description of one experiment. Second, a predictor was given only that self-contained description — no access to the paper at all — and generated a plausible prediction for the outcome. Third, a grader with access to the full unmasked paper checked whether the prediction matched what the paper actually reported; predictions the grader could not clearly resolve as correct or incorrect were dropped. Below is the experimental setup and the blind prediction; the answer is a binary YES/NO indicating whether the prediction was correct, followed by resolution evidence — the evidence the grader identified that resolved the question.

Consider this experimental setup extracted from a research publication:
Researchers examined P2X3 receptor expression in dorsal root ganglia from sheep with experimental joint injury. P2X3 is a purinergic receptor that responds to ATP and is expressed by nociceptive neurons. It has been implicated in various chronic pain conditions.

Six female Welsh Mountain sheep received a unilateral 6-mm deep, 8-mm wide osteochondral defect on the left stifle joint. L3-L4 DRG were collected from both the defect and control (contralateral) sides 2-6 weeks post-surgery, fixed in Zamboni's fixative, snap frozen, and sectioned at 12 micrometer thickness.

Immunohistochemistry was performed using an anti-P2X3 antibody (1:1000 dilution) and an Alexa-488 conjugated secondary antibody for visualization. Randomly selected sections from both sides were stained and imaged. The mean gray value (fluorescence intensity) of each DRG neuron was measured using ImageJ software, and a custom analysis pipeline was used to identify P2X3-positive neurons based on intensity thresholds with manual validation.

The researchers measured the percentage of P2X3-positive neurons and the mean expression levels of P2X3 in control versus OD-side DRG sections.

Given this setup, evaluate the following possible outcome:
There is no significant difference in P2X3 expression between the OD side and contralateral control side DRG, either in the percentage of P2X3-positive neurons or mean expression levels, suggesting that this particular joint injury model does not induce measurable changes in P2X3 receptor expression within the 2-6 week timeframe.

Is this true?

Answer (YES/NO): YES